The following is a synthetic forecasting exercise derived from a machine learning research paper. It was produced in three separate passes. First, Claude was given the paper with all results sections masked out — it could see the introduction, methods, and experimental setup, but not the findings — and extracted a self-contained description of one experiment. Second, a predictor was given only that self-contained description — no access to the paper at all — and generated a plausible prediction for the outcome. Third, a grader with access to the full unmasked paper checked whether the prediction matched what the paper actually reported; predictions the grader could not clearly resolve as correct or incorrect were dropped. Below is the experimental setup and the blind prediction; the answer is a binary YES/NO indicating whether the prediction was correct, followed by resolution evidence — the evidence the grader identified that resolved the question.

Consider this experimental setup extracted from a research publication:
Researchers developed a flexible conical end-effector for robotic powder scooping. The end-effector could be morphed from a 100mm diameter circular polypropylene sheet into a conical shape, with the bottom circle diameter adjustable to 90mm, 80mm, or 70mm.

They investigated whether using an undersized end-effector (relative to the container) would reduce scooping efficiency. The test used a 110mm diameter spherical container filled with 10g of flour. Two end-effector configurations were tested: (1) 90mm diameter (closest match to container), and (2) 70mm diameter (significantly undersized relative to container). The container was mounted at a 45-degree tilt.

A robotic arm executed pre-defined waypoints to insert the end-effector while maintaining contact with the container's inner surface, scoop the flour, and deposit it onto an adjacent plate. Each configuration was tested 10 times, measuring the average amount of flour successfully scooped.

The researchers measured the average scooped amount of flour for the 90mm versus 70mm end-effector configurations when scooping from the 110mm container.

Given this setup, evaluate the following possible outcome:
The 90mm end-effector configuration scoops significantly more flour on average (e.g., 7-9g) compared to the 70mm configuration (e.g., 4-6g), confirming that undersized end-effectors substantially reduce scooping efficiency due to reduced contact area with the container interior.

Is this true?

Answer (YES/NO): NO